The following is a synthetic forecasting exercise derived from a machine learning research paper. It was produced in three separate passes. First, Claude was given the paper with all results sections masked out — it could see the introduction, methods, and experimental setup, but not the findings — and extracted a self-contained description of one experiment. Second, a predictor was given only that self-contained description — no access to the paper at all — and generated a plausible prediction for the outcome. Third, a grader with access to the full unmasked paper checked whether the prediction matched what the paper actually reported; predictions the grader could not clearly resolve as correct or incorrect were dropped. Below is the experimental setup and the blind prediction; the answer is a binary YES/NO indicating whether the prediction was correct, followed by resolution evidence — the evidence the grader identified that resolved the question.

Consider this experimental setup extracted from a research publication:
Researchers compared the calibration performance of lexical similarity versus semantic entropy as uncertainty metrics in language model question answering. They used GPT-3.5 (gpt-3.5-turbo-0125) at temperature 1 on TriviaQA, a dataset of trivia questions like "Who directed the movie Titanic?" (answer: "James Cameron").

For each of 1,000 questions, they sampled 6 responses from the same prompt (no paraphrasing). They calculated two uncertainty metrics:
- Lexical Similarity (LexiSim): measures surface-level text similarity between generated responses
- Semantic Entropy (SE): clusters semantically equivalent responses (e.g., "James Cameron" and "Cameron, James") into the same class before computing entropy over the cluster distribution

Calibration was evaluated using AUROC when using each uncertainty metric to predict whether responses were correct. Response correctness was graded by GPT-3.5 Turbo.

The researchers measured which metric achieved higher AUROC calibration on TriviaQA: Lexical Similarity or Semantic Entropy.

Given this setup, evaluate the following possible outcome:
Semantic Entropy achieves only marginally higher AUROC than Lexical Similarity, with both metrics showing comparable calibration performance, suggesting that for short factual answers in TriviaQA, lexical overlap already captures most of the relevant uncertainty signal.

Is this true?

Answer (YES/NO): NO